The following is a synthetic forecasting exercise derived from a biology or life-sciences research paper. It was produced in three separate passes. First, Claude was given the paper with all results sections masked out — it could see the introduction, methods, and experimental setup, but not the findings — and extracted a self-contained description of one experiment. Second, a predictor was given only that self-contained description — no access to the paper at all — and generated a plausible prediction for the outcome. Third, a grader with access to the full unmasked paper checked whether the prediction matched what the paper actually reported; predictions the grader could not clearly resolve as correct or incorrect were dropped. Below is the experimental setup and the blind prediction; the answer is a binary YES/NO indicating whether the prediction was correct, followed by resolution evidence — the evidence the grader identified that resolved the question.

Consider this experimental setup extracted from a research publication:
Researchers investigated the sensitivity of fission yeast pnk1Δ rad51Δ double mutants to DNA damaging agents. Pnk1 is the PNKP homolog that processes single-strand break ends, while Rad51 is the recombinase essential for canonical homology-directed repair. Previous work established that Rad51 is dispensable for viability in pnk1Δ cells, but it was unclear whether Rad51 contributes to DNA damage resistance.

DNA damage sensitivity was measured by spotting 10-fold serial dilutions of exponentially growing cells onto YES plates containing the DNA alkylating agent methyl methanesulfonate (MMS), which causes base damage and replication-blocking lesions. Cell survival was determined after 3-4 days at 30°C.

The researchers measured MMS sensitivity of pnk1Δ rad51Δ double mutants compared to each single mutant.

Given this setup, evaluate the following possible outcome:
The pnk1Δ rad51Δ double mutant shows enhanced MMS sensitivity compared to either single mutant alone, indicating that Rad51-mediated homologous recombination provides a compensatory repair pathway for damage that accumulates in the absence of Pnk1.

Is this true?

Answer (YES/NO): YES